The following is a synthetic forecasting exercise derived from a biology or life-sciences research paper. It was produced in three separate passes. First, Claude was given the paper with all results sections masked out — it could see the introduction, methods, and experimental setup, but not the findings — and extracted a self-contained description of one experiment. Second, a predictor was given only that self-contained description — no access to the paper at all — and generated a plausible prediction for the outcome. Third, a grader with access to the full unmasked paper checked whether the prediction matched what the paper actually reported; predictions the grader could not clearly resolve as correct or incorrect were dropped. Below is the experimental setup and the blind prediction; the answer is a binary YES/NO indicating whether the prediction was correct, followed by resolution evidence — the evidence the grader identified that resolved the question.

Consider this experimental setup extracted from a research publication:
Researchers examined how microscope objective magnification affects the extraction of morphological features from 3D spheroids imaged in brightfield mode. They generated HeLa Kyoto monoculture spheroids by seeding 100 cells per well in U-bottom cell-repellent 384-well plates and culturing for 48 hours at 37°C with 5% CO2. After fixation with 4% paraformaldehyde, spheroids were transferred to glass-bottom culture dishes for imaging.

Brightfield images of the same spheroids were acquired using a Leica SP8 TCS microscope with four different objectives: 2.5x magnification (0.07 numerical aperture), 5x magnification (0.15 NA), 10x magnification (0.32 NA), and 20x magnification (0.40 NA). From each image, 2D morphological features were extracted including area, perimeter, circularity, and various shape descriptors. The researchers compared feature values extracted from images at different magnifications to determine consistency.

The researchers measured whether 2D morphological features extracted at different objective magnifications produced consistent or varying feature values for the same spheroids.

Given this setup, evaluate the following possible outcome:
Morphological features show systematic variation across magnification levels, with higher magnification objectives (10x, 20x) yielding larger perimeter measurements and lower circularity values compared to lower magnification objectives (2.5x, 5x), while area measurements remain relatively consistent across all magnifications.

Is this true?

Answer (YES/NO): NO